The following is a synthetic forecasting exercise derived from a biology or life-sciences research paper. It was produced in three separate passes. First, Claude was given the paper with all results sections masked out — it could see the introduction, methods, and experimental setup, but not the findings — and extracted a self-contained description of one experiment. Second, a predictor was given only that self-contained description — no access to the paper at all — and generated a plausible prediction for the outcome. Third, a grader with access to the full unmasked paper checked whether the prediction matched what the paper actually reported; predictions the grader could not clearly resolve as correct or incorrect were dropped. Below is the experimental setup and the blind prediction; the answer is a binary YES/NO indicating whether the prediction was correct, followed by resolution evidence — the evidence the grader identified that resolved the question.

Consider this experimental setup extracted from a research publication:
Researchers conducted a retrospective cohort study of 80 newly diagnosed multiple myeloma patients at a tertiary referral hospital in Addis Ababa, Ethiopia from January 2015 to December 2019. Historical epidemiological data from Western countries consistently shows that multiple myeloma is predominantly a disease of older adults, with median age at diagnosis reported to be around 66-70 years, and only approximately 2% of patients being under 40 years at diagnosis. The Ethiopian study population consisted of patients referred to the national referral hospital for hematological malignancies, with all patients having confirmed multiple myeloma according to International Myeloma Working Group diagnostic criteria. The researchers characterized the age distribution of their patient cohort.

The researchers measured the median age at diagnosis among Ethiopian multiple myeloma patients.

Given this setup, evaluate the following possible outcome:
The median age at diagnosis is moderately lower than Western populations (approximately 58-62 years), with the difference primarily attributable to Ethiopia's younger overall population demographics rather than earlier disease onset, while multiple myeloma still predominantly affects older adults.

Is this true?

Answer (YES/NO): NO